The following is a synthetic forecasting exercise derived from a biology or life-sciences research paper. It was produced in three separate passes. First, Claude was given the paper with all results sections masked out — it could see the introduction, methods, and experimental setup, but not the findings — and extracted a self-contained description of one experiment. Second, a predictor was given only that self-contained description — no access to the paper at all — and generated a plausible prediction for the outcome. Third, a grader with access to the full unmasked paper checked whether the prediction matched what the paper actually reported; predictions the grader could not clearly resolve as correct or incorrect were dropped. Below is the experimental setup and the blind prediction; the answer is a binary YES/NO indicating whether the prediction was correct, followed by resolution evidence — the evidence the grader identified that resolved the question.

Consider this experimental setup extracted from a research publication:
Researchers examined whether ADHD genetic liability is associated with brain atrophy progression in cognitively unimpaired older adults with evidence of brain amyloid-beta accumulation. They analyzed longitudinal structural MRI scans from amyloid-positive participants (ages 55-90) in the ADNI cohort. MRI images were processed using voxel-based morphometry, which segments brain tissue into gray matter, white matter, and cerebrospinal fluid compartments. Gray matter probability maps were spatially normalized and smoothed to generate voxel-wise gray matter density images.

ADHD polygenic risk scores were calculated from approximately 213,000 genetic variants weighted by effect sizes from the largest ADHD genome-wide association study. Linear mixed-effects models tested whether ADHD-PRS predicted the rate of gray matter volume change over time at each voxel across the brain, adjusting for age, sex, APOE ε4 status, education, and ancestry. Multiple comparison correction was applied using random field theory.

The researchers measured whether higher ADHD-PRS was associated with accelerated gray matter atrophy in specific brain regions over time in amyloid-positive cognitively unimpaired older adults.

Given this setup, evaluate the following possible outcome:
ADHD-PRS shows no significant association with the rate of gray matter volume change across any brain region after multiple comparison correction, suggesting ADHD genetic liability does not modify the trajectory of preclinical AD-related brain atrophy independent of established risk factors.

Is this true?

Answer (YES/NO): NO